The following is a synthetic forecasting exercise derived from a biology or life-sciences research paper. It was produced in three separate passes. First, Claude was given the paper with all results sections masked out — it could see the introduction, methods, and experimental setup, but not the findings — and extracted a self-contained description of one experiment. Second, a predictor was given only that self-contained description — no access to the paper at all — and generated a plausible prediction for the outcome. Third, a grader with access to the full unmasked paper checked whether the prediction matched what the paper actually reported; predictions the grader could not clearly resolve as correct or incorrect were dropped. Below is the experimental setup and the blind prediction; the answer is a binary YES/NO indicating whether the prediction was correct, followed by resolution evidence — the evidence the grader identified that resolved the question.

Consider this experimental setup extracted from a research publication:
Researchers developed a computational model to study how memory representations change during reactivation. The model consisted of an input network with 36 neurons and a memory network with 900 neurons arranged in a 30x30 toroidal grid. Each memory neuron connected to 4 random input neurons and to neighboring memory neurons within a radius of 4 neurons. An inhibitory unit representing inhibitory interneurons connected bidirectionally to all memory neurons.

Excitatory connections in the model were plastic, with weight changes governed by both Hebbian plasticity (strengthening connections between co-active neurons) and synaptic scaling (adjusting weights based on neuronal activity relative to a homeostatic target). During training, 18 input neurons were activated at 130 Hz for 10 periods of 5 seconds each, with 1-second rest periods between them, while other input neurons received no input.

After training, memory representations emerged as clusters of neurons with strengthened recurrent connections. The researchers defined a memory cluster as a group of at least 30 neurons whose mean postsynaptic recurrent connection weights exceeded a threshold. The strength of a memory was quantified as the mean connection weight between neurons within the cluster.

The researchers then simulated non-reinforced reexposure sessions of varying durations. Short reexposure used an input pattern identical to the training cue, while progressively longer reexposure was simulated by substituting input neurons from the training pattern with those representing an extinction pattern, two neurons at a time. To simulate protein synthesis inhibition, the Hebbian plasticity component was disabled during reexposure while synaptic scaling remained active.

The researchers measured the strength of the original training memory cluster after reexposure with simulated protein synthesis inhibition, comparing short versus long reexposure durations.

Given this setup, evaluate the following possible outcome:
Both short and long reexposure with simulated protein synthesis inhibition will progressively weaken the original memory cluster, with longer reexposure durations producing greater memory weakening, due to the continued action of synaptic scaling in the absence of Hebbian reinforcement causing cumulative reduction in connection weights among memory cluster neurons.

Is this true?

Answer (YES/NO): NO